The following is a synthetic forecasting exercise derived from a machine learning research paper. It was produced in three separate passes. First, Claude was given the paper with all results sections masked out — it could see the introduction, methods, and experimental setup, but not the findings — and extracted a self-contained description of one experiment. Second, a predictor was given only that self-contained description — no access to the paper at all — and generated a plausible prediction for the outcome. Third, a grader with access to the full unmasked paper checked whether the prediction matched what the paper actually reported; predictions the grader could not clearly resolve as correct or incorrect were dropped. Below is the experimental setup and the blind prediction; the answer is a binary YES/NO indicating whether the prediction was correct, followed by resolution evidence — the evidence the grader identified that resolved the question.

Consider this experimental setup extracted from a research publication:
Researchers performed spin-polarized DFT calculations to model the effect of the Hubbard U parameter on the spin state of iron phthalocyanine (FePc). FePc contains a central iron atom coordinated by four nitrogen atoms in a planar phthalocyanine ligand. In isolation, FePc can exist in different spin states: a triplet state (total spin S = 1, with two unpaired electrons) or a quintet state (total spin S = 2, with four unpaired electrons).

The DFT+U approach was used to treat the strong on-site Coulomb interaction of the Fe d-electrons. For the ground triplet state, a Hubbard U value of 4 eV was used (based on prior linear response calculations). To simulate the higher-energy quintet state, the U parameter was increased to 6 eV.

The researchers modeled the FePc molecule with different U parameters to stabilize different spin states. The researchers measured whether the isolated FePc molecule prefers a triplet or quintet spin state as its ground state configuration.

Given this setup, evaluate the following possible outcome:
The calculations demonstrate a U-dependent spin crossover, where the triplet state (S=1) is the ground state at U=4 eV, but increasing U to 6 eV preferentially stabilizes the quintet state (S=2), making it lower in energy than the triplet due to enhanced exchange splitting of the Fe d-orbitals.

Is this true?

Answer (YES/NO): NO